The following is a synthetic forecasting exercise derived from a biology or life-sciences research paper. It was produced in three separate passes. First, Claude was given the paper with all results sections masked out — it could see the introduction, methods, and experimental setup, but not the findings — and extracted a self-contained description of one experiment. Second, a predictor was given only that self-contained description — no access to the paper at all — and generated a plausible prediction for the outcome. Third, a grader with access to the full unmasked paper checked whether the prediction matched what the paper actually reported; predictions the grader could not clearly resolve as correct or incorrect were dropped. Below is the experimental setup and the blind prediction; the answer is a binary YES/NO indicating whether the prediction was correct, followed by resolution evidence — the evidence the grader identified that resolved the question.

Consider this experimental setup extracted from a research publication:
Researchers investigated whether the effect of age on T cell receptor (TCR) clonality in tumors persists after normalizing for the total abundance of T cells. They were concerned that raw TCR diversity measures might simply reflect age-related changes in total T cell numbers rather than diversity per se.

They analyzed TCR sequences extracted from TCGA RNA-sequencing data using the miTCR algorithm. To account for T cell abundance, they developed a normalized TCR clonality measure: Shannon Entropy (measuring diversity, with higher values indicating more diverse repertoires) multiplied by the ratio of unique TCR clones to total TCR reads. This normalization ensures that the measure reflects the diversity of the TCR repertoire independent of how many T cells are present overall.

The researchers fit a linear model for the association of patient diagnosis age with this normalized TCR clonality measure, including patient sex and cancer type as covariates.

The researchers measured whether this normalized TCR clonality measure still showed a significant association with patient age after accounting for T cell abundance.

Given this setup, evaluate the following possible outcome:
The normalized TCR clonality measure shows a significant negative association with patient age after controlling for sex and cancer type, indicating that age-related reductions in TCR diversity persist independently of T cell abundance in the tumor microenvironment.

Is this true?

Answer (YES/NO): YES